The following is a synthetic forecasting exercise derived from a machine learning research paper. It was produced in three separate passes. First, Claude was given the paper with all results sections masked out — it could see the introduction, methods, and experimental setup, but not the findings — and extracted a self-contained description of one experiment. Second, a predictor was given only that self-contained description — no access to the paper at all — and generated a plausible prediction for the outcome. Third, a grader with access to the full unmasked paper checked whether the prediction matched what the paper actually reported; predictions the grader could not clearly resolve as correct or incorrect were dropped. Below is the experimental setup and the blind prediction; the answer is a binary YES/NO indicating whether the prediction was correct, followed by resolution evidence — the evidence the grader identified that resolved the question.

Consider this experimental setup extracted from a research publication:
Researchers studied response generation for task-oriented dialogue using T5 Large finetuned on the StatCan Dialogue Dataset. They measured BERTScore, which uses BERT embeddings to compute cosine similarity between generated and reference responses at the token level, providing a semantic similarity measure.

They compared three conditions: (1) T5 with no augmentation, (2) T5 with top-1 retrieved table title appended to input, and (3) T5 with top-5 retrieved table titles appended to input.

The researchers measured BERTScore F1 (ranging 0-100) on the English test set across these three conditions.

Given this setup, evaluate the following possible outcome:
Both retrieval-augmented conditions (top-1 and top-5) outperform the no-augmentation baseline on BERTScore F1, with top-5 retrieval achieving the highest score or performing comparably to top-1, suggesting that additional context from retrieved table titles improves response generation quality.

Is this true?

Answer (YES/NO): YES